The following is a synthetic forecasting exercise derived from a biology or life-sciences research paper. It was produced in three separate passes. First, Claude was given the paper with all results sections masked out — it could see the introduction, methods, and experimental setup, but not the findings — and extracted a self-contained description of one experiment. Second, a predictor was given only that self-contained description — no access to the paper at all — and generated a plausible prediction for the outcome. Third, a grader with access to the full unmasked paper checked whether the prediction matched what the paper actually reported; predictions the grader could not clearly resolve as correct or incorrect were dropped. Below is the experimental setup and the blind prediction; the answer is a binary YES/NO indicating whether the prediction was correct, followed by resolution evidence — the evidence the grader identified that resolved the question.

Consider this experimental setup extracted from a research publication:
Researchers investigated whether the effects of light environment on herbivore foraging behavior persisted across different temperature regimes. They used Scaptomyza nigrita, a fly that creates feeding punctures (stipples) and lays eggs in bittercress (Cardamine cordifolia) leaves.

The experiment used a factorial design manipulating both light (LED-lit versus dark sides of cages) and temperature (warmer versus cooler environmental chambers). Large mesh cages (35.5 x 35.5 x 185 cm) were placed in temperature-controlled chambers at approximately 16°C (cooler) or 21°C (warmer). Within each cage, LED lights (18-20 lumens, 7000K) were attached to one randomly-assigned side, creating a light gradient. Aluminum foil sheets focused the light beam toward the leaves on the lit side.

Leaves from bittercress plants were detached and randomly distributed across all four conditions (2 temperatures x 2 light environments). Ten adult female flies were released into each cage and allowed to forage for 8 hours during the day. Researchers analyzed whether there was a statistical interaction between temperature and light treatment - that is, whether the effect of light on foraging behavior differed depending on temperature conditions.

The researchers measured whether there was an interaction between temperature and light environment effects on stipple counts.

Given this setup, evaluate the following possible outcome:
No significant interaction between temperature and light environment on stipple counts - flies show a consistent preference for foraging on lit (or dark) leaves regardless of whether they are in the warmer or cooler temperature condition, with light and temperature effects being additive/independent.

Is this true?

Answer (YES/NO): YES